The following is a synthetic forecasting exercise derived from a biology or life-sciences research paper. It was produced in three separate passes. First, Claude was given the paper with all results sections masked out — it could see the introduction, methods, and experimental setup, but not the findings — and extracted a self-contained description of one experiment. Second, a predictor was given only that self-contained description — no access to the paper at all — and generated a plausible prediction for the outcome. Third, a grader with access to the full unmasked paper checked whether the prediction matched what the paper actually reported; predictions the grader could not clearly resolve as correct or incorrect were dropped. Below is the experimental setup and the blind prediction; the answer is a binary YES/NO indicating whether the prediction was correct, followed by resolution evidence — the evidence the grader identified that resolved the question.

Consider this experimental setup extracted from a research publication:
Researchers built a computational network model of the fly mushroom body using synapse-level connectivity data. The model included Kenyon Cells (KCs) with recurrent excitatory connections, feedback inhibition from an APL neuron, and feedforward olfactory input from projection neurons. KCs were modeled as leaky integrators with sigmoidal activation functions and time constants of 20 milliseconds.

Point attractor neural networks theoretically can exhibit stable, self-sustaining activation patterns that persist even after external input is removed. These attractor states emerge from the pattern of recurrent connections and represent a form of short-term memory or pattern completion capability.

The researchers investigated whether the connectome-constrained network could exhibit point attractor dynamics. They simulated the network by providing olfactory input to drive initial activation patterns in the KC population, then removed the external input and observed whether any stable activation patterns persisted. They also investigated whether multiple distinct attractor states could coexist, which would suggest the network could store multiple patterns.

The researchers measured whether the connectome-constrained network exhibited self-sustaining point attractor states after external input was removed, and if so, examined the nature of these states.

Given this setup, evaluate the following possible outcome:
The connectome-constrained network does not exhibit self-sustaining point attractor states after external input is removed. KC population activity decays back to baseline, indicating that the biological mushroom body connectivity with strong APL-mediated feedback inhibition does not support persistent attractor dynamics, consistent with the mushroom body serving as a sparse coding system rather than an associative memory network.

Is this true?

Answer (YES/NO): NO